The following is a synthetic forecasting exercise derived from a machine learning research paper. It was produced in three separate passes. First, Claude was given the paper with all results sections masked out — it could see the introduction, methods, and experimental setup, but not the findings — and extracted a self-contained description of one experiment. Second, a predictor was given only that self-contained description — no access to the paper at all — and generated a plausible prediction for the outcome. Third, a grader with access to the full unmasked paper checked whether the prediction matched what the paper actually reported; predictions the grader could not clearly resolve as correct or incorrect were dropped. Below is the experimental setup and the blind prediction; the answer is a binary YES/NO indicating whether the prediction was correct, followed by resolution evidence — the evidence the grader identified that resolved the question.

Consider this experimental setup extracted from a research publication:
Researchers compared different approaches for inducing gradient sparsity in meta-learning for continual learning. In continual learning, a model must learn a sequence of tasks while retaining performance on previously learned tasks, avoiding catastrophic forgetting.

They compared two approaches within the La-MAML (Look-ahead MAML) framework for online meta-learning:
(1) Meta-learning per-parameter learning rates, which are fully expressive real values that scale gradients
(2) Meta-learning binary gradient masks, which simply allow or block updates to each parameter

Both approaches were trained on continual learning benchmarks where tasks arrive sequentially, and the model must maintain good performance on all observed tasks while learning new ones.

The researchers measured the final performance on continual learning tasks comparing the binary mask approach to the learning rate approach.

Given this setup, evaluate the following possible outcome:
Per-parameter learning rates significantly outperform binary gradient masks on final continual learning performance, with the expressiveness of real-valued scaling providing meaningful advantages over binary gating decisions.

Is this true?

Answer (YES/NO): NO